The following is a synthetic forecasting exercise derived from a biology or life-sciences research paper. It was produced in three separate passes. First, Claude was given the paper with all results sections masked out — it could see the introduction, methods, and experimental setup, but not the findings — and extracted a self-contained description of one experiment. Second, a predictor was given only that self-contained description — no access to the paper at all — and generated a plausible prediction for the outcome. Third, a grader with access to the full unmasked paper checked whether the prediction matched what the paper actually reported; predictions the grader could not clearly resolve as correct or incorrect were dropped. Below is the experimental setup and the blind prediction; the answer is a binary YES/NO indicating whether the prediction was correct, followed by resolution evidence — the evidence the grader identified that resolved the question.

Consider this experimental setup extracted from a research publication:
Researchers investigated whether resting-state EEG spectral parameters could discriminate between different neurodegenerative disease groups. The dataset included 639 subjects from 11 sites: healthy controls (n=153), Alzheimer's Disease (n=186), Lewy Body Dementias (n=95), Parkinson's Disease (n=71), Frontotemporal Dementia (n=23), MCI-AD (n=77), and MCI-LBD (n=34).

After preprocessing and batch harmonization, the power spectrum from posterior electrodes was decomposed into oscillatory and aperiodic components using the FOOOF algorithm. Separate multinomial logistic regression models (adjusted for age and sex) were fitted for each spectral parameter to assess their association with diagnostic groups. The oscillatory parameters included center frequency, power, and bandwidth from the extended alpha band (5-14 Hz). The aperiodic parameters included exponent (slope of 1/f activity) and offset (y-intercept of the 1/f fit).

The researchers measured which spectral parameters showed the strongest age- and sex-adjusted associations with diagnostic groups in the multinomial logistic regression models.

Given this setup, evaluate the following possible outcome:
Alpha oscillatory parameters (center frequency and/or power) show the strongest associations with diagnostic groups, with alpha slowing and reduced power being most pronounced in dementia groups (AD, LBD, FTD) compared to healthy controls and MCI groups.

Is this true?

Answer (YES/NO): NO